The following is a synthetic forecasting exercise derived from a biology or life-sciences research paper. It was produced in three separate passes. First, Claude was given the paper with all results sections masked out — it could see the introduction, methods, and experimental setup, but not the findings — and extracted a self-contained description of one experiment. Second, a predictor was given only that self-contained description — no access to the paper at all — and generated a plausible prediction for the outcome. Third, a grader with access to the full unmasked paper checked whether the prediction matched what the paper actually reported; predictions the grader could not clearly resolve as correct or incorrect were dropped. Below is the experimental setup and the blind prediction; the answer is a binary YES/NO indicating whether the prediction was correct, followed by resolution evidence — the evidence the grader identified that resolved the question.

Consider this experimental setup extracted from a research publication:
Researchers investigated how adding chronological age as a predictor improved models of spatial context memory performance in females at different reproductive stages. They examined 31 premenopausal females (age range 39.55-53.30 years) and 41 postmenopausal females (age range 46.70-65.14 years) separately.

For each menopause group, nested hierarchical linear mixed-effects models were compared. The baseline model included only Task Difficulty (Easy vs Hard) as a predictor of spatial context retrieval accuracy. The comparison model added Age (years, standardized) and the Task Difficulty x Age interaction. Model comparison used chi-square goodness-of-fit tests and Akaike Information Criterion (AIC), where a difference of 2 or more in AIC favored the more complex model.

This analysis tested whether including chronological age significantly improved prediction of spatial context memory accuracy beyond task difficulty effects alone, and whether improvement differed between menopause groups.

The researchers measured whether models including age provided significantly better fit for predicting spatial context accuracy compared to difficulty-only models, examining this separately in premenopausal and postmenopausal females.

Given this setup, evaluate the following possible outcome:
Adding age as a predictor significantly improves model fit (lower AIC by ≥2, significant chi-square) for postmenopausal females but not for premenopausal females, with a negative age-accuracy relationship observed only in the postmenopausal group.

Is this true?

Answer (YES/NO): YES